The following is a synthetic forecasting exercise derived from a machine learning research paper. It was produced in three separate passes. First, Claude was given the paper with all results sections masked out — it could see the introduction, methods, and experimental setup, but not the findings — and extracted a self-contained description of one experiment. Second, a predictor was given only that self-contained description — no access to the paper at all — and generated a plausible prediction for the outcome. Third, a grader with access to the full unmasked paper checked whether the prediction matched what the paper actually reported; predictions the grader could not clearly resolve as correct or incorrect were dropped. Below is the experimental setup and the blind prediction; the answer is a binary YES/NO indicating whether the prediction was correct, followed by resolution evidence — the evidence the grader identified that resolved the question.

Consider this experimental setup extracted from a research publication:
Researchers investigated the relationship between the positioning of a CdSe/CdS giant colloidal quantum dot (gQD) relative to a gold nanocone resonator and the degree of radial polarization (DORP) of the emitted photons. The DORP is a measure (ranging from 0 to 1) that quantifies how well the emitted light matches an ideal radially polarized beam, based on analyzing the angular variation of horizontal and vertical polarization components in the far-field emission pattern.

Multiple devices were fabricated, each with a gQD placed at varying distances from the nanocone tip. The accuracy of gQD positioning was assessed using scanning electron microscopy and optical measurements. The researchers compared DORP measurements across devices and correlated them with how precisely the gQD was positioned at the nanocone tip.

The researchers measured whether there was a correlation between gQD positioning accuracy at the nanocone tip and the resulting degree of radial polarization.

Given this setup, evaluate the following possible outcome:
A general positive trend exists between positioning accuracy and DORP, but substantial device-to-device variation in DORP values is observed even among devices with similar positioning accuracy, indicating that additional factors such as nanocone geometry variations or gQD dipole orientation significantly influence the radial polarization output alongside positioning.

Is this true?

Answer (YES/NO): NO